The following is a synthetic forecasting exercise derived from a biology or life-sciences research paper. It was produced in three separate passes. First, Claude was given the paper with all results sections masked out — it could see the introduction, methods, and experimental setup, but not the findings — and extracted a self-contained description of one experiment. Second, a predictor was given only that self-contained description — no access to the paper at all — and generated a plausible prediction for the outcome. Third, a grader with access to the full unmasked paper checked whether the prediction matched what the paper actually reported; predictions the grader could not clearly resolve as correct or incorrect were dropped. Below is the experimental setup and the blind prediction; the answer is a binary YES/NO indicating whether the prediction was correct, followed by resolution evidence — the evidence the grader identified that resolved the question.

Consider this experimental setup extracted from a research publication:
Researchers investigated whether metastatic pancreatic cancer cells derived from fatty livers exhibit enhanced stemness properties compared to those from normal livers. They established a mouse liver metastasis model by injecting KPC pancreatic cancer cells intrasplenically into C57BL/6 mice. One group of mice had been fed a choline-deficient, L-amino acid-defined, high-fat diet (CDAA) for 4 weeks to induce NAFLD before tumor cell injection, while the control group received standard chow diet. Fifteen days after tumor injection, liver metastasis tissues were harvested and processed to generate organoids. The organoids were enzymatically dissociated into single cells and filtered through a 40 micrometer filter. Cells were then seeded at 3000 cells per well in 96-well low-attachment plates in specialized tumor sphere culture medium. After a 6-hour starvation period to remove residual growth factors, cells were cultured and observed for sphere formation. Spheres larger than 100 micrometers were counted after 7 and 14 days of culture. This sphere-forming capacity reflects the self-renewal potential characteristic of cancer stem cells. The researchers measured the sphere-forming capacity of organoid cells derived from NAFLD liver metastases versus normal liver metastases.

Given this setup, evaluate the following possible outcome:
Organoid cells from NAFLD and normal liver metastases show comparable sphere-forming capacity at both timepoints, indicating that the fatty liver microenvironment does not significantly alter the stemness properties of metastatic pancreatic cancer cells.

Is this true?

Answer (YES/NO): NO